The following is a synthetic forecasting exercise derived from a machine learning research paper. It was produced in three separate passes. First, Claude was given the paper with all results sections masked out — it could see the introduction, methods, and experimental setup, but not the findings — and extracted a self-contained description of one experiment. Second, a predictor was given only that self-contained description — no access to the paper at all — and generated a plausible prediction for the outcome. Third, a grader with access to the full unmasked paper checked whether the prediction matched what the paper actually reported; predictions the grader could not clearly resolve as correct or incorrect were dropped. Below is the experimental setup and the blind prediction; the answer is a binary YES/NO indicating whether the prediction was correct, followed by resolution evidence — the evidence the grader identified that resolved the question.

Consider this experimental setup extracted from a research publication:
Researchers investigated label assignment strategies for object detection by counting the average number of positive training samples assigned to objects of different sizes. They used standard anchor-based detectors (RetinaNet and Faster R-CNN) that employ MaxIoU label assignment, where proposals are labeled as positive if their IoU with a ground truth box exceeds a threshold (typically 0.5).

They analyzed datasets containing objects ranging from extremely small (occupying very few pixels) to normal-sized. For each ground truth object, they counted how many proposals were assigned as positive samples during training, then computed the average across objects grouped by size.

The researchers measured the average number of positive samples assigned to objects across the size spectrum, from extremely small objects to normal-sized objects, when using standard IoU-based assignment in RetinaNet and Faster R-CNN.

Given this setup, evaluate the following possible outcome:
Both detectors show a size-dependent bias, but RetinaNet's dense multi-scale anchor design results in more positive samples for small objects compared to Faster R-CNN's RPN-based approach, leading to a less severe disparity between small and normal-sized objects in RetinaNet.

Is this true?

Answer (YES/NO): NO